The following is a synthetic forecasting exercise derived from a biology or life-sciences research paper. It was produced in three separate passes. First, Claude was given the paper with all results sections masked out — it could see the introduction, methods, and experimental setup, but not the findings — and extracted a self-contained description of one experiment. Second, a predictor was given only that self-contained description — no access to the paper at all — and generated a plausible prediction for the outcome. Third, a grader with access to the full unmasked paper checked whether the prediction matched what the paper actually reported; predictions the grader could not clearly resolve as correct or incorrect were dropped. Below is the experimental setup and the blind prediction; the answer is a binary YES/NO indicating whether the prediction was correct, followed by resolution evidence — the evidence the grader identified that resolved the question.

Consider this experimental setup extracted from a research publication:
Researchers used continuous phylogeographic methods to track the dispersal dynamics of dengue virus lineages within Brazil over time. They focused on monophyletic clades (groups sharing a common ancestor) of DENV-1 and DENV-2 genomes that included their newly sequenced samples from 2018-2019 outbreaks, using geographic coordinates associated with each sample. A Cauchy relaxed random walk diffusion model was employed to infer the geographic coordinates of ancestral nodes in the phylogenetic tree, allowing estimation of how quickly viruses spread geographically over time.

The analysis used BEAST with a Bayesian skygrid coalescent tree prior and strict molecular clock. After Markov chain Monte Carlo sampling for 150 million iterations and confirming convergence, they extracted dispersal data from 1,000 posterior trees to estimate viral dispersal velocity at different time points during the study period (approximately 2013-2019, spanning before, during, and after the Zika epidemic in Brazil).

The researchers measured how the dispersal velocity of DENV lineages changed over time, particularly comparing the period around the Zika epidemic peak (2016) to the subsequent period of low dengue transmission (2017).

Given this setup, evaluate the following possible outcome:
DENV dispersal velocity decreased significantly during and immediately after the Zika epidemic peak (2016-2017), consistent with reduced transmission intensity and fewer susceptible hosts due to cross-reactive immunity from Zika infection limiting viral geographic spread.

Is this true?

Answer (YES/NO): NO